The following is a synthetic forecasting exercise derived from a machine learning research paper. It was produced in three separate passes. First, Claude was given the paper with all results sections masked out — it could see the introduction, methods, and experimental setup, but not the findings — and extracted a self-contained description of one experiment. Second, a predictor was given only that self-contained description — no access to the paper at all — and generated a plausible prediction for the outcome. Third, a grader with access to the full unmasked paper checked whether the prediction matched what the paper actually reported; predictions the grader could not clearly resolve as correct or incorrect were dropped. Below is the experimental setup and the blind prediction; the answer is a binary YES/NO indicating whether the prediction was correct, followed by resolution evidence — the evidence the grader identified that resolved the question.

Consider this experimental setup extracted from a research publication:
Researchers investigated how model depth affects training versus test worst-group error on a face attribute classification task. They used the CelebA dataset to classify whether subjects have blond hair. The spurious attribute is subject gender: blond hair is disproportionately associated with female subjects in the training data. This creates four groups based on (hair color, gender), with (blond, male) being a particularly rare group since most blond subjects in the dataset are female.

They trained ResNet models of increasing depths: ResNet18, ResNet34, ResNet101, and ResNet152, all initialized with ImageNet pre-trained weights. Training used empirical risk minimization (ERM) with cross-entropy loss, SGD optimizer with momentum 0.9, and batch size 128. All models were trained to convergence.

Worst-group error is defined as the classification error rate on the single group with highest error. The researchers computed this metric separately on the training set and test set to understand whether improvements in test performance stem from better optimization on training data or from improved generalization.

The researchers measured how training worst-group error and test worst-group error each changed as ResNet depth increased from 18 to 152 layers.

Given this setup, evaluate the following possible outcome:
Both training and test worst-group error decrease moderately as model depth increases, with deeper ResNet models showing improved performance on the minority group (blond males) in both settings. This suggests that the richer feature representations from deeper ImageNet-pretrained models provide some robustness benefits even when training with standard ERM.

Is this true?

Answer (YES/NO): NO